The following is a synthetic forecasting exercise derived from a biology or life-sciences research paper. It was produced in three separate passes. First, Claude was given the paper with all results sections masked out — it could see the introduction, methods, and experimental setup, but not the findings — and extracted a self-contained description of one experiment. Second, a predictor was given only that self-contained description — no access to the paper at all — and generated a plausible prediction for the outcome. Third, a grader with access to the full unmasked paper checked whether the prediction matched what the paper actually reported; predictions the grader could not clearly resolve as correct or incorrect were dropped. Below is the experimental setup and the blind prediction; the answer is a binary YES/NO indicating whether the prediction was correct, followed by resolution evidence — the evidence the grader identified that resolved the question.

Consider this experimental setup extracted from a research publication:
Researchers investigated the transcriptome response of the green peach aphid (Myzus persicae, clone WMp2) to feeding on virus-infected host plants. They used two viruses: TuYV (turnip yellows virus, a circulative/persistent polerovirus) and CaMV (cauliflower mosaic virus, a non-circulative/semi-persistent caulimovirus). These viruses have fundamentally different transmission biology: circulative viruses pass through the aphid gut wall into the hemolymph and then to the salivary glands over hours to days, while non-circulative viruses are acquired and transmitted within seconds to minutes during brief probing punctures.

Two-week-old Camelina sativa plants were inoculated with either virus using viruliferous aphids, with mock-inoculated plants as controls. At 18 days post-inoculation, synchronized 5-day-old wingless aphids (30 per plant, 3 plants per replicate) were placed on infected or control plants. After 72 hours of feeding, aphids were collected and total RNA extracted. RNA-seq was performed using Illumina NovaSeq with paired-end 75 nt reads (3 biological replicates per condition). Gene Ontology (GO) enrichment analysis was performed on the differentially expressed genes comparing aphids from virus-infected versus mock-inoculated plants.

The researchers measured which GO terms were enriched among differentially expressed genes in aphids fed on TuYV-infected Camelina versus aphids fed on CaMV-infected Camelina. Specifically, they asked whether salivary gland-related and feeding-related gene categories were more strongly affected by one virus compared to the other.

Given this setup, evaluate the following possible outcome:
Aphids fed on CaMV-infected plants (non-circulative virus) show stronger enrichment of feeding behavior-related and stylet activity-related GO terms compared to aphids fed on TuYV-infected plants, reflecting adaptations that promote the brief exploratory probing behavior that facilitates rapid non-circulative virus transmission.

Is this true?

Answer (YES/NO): YES